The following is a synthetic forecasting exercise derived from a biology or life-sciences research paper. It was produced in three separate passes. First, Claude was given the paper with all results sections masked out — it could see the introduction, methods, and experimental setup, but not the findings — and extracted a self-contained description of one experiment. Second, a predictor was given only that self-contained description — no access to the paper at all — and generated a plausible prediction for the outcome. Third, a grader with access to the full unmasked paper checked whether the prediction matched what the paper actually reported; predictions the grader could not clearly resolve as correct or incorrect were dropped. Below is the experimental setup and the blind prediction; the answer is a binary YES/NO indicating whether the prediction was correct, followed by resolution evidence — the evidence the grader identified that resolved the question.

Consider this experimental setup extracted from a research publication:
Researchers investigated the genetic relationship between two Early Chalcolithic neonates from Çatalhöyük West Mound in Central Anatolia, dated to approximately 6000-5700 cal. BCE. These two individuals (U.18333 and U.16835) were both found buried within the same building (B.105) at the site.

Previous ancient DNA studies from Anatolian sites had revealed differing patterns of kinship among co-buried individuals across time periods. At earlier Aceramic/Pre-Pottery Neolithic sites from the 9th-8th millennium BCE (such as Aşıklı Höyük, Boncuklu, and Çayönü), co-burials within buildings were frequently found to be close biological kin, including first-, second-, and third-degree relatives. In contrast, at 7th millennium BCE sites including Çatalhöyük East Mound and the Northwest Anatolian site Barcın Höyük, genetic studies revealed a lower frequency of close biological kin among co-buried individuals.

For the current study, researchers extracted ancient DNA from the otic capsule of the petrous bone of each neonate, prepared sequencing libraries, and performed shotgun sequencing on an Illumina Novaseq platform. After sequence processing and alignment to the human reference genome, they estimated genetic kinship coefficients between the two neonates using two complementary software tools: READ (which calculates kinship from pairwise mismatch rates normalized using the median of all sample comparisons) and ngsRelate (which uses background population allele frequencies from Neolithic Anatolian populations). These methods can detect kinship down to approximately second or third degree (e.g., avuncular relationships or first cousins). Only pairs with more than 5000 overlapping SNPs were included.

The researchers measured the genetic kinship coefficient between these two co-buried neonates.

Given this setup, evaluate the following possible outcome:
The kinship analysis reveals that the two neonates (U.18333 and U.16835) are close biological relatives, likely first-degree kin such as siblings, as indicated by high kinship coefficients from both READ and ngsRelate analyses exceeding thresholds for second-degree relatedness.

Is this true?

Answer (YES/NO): NO